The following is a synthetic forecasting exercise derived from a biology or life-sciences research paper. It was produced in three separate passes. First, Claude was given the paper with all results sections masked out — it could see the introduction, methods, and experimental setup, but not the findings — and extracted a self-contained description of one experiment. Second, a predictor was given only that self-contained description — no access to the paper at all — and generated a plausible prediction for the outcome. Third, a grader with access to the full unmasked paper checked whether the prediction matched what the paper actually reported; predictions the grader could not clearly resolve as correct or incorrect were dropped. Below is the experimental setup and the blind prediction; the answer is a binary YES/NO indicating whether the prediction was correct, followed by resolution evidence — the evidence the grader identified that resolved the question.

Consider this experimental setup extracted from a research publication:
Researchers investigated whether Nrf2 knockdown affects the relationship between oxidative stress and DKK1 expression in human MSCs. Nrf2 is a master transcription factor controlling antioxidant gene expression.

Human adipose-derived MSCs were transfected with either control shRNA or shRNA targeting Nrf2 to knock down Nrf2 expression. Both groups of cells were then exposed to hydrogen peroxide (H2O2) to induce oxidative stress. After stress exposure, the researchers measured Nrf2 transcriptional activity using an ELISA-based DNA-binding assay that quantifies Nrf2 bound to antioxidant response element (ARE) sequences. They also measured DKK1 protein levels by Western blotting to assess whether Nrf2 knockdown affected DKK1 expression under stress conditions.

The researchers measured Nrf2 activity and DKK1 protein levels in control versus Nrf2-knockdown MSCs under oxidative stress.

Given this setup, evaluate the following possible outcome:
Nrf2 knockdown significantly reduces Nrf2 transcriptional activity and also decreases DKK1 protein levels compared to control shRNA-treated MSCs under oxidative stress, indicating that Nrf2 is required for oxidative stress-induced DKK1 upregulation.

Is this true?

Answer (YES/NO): NO